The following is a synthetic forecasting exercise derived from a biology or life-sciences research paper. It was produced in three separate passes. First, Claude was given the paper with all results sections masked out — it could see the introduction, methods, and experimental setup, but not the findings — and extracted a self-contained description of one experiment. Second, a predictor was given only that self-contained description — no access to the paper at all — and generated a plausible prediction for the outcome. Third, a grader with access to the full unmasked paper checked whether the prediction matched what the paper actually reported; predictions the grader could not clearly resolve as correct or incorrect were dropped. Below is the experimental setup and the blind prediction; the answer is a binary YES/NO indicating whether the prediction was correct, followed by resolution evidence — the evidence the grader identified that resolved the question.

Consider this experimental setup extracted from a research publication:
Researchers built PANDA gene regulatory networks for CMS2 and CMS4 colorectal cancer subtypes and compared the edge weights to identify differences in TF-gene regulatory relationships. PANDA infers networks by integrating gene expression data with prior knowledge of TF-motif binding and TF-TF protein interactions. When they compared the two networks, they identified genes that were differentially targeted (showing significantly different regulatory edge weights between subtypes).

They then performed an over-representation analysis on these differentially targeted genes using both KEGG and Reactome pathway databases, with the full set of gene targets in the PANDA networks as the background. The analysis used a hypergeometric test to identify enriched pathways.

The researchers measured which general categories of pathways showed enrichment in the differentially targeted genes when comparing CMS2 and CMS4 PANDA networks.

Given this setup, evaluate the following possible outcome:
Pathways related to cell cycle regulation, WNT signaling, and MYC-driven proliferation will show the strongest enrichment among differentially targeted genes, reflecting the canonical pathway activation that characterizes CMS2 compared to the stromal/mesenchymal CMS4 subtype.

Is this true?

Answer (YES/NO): NO